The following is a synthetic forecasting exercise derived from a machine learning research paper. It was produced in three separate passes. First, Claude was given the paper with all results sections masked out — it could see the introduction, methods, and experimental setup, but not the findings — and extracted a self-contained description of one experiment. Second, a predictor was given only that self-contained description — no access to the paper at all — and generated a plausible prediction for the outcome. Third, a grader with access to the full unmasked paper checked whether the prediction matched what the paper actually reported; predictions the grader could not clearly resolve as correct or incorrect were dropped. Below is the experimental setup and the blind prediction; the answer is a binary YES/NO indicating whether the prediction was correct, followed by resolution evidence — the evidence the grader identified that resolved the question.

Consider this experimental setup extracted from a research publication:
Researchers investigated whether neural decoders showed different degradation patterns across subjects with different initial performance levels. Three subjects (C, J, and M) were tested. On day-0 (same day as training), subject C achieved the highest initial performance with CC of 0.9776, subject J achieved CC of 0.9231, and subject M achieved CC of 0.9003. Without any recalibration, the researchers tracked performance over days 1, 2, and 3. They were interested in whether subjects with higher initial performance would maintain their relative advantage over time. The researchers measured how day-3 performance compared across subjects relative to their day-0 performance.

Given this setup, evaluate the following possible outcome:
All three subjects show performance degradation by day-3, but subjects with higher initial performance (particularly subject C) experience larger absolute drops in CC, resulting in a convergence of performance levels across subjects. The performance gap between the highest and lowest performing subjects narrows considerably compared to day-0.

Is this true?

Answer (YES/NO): NO